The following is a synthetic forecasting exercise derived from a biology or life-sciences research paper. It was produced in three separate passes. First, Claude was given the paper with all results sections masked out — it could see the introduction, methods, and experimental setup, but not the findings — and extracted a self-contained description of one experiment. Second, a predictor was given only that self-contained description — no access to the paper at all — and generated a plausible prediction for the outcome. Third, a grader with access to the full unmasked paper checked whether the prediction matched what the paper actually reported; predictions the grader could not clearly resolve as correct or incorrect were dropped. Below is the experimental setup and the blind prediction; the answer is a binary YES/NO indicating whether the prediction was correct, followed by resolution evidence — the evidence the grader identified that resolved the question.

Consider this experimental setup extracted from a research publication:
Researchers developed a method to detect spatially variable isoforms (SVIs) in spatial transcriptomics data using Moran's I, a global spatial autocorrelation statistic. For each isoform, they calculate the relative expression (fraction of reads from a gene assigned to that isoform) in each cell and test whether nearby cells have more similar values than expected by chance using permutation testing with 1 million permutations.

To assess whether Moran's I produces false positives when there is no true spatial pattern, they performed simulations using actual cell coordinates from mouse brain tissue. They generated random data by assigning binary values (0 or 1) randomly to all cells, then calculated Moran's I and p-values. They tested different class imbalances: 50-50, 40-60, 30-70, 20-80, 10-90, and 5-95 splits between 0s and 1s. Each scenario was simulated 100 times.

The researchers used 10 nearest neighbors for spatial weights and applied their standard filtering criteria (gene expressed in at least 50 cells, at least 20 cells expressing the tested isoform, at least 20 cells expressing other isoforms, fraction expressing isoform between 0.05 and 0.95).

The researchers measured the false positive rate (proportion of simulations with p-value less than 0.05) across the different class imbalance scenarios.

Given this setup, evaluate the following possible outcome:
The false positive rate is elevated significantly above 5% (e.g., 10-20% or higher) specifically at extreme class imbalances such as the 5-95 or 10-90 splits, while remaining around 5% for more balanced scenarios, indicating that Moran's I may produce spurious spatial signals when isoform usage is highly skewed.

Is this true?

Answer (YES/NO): NO